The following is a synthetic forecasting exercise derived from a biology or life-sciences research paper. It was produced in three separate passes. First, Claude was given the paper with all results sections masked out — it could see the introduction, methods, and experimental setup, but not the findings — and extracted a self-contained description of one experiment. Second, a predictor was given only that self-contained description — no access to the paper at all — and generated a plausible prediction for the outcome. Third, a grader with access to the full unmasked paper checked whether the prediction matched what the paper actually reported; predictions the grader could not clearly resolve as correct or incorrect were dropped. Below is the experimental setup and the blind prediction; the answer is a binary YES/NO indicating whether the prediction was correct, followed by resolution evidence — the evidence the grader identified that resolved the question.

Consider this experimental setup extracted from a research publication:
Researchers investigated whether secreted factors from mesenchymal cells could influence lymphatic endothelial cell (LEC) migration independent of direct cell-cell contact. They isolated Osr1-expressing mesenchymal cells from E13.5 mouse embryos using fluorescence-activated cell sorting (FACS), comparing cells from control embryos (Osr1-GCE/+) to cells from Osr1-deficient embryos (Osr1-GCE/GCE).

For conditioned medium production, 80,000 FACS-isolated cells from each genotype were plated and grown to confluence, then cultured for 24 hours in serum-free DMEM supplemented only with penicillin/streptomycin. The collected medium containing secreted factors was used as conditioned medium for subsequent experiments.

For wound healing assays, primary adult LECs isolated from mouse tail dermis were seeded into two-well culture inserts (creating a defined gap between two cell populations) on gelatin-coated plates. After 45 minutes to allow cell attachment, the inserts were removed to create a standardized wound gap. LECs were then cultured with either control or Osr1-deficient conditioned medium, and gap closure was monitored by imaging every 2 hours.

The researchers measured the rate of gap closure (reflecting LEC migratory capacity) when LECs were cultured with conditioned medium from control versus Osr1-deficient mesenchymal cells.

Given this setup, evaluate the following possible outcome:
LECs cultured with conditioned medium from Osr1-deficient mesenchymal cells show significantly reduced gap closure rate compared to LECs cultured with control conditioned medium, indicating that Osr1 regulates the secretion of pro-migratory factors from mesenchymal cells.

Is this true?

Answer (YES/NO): YES